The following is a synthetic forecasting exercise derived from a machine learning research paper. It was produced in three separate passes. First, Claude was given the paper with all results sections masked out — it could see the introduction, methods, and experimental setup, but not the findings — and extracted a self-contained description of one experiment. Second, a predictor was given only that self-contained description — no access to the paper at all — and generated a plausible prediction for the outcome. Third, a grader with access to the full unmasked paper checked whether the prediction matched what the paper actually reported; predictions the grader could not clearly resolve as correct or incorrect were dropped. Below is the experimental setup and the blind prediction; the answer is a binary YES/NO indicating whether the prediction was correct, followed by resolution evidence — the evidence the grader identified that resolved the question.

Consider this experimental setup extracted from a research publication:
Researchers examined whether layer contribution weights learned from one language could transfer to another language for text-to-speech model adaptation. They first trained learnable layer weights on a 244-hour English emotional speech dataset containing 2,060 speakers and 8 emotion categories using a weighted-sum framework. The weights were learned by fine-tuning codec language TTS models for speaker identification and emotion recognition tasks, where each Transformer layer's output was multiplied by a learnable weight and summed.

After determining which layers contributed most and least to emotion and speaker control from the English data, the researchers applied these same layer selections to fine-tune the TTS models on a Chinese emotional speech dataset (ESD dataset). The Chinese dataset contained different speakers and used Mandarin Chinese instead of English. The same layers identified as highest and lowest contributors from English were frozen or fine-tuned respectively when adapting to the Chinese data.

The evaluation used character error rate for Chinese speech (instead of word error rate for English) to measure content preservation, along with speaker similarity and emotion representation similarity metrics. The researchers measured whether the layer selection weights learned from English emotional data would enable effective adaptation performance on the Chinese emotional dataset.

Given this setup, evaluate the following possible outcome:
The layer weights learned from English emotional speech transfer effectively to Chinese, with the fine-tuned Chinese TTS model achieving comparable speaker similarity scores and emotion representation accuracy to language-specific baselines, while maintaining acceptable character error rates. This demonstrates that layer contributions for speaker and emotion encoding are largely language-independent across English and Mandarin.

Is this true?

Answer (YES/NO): YES